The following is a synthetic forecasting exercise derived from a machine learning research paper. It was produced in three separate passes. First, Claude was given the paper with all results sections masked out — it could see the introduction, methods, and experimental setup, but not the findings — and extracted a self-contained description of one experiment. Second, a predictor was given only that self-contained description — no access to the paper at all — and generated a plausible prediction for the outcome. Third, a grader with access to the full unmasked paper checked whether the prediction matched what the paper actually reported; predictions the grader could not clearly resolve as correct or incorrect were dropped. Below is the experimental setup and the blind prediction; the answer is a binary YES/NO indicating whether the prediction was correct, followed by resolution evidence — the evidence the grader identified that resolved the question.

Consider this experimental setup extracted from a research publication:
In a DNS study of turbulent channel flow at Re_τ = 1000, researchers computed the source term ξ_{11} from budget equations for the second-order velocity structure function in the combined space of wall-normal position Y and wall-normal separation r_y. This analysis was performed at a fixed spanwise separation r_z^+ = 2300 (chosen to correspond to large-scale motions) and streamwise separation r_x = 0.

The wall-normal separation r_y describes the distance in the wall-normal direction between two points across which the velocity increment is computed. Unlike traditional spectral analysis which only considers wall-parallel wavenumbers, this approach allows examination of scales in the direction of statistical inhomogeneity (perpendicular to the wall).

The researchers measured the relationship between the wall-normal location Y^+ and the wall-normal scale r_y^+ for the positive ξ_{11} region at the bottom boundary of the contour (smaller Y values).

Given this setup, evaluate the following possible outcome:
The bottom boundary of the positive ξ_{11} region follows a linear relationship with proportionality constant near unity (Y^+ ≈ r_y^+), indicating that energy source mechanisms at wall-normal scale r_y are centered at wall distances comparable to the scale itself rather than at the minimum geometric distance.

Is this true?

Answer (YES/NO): NO